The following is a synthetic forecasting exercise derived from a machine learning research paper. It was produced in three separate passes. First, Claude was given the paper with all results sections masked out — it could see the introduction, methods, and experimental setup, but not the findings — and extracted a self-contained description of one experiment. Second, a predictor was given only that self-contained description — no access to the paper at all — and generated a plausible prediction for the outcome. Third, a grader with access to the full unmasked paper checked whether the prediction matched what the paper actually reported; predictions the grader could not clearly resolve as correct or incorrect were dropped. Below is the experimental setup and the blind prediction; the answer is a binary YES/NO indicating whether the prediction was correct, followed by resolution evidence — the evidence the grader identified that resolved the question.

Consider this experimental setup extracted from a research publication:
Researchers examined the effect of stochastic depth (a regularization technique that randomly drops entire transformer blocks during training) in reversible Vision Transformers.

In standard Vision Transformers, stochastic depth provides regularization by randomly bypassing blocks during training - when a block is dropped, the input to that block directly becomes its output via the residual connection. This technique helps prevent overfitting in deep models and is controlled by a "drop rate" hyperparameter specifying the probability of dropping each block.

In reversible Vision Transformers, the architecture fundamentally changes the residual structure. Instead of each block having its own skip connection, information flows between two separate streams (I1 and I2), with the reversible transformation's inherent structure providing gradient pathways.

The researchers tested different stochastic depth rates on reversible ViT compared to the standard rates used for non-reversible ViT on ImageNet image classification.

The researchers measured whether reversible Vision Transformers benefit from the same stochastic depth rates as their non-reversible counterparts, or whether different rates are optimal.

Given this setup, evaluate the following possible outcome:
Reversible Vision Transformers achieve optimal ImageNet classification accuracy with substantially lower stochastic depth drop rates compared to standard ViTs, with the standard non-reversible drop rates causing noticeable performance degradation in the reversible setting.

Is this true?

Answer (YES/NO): NO